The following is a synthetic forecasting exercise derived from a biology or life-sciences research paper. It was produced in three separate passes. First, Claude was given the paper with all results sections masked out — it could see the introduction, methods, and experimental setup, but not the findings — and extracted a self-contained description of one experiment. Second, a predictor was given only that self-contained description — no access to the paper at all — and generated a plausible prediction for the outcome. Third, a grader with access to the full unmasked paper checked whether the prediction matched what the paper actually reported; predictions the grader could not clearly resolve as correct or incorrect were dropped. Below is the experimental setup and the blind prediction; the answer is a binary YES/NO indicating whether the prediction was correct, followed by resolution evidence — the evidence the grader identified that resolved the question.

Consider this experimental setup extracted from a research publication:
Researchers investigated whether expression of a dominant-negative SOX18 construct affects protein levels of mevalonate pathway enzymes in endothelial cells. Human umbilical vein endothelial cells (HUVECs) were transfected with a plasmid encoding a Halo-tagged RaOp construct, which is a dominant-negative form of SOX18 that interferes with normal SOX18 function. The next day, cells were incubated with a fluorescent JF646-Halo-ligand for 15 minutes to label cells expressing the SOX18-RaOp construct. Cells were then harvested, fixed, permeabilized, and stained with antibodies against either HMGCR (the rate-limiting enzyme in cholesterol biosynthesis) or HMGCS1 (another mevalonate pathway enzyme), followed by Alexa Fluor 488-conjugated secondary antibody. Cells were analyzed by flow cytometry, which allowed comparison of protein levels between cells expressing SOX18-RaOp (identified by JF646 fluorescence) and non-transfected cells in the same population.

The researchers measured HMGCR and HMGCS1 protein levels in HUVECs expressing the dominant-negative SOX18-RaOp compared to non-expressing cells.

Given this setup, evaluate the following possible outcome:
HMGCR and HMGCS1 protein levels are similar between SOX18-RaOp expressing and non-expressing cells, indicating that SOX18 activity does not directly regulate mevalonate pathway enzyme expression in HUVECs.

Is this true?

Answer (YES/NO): NO